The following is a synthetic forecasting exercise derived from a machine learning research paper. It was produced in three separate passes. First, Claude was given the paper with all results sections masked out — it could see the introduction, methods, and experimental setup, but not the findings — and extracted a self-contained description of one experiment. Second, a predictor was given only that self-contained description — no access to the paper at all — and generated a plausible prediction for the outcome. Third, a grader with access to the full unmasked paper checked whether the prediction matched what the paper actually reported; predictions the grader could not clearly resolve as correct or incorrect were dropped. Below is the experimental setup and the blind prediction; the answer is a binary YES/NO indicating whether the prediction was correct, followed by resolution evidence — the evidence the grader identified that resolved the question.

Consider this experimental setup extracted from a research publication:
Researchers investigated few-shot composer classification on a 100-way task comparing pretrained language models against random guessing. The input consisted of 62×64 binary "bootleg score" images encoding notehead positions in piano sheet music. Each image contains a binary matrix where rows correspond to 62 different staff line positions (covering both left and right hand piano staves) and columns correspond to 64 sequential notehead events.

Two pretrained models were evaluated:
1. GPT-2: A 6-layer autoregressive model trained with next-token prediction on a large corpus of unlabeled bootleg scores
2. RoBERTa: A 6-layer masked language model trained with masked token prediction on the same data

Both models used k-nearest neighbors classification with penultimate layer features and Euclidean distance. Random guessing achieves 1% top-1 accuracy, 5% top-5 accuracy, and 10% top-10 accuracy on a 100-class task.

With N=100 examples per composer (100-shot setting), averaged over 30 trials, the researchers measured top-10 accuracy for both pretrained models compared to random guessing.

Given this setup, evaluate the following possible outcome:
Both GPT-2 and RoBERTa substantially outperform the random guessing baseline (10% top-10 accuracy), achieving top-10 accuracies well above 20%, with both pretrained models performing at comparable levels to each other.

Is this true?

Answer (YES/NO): YES